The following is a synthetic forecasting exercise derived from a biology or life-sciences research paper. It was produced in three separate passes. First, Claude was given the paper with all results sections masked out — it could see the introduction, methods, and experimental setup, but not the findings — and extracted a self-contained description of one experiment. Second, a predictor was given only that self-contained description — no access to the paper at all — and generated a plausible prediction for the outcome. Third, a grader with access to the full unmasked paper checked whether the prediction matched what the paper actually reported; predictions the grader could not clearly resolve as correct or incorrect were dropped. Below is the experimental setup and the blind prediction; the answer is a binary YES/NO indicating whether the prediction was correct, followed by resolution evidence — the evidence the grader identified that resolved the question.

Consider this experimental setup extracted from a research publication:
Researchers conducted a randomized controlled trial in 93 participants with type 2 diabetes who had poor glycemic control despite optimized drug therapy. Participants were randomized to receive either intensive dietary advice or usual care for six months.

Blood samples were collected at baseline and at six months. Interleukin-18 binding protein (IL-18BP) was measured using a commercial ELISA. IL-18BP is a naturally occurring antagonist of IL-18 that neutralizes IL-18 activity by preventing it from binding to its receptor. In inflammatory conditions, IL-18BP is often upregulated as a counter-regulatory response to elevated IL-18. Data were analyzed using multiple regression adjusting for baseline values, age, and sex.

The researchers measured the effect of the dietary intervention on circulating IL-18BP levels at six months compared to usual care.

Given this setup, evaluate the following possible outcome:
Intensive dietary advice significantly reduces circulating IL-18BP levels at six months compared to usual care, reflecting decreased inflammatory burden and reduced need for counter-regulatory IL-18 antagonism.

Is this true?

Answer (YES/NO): NO